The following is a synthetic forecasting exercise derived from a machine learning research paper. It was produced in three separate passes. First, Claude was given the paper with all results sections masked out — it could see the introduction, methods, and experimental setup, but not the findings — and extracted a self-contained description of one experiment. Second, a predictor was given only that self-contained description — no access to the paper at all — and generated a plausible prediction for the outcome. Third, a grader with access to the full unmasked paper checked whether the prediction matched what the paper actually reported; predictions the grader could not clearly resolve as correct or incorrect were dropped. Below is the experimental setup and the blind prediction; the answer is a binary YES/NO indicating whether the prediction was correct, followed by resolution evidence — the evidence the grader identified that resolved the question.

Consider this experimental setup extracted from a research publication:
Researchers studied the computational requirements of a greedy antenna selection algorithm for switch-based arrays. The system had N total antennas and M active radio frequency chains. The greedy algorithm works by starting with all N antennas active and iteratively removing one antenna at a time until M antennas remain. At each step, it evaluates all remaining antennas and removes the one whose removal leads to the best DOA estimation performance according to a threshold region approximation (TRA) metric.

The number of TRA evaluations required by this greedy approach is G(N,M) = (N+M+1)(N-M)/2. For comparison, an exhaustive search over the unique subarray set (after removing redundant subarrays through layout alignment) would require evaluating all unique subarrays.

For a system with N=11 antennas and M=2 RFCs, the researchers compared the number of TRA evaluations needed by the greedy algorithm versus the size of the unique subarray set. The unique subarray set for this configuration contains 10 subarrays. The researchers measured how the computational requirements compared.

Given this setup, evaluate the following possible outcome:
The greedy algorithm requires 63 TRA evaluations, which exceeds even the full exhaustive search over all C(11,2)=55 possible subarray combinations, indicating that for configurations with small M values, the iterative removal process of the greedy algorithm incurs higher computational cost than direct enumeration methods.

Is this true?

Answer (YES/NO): YES